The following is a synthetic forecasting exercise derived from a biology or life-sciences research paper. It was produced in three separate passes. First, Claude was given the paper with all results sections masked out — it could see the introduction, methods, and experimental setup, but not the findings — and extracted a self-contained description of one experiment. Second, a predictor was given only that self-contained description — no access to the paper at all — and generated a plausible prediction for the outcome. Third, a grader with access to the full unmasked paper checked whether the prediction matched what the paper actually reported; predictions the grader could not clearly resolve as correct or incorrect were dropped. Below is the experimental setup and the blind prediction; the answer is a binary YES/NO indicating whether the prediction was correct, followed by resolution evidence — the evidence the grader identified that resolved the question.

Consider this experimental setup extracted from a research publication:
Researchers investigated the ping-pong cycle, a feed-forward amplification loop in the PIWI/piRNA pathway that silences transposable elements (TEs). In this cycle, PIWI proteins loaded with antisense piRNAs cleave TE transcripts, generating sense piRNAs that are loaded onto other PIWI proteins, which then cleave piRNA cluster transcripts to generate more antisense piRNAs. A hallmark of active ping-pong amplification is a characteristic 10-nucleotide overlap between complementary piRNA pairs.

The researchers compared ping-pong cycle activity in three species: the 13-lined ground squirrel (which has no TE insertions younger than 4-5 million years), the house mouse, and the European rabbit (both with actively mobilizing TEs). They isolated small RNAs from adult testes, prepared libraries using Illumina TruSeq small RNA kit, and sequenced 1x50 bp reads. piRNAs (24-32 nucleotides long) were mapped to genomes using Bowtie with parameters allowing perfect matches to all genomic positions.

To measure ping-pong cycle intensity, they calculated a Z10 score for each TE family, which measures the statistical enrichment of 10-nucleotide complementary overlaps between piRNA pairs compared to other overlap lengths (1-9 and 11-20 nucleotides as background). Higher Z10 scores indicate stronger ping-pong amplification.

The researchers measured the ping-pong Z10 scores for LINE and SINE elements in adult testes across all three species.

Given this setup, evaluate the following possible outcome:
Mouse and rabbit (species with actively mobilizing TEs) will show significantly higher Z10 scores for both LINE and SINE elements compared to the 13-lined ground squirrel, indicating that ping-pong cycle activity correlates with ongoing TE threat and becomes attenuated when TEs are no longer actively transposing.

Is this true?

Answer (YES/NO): NO